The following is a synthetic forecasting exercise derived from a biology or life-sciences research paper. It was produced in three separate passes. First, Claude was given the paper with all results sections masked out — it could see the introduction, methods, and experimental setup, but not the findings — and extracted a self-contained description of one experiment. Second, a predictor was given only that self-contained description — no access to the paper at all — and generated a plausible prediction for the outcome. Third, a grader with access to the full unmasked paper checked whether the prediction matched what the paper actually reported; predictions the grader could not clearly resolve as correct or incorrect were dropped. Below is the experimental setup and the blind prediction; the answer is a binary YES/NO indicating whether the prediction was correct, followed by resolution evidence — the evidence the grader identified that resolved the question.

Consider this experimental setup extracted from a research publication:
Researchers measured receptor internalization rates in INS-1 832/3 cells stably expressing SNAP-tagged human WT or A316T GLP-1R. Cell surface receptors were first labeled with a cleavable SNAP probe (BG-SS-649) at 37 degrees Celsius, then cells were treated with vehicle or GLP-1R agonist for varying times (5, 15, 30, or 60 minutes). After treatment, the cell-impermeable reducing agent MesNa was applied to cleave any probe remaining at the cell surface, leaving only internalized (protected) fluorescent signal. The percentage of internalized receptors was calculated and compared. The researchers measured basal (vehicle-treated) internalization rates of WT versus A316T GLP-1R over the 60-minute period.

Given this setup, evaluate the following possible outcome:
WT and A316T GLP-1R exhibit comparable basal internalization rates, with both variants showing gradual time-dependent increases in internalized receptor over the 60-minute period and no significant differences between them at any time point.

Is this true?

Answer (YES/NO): NO